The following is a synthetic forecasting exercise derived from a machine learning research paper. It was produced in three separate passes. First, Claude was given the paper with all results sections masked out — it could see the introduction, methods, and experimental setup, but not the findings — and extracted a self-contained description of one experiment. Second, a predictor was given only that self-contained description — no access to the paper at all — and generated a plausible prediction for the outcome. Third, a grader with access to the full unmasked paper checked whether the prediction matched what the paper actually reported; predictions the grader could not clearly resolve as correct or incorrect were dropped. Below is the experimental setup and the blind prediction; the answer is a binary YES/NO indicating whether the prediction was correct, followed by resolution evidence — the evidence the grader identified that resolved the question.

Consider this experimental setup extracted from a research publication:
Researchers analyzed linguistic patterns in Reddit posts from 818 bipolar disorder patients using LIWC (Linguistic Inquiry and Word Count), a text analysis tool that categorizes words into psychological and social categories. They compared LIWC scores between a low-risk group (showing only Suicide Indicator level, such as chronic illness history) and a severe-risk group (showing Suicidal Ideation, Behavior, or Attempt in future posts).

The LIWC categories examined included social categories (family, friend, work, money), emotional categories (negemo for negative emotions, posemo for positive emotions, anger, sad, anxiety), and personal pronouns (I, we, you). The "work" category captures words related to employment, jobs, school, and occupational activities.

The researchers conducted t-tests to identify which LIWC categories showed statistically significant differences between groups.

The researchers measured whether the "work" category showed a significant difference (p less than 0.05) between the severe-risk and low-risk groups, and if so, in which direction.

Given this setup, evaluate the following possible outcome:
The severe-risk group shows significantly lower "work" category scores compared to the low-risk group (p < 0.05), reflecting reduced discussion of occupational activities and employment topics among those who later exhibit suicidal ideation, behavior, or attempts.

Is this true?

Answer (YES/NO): YES